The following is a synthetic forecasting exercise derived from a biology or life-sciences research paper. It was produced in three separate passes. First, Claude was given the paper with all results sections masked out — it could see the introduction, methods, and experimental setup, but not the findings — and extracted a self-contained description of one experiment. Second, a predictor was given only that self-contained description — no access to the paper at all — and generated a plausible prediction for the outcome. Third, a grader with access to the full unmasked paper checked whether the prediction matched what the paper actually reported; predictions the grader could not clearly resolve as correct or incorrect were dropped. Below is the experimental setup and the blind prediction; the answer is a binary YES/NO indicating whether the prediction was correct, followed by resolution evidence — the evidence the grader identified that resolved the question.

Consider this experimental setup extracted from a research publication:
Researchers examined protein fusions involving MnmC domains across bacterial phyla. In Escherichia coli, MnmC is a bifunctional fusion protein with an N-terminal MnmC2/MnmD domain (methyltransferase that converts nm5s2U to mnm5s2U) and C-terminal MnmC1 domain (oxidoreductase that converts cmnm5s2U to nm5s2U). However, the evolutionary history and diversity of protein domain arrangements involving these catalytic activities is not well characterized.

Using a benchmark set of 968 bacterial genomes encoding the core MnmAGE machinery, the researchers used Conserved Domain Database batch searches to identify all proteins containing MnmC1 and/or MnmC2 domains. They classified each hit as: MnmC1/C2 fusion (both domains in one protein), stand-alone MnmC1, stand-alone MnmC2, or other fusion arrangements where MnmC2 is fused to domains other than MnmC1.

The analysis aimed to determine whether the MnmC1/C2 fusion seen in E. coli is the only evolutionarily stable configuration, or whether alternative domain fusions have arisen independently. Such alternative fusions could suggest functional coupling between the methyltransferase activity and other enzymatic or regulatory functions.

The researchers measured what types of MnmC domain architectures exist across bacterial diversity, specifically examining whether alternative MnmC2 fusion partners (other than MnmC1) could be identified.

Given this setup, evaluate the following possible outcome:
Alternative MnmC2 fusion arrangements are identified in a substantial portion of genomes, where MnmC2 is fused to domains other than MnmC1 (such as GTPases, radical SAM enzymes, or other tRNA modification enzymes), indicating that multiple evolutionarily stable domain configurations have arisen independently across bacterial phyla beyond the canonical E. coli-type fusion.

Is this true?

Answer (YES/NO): NO